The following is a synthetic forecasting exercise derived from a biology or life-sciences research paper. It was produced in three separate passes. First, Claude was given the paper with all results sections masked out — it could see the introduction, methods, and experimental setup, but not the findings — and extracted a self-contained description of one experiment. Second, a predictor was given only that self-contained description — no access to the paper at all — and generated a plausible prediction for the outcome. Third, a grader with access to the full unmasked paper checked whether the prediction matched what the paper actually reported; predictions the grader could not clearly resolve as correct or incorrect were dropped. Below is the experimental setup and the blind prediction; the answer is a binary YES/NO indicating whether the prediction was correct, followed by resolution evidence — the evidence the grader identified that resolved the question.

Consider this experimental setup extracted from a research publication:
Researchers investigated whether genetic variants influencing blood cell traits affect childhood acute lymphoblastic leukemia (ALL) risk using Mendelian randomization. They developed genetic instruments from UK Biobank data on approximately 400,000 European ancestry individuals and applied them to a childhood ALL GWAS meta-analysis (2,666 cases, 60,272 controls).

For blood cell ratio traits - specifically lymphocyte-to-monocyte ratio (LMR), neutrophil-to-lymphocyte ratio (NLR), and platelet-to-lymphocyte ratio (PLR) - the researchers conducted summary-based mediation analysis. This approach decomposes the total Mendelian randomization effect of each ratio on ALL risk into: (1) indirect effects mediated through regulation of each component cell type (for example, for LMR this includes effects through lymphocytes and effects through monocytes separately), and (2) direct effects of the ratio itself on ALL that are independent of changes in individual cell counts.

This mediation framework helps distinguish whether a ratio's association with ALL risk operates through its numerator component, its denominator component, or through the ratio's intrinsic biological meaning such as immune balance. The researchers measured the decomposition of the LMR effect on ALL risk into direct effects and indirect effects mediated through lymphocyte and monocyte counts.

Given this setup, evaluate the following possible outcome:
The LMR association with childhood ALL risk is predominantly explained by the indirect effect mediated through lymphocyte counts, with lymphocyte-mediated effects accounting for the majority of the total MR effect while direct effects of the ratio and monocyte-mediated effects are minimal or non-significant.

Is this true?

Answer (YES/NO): NO